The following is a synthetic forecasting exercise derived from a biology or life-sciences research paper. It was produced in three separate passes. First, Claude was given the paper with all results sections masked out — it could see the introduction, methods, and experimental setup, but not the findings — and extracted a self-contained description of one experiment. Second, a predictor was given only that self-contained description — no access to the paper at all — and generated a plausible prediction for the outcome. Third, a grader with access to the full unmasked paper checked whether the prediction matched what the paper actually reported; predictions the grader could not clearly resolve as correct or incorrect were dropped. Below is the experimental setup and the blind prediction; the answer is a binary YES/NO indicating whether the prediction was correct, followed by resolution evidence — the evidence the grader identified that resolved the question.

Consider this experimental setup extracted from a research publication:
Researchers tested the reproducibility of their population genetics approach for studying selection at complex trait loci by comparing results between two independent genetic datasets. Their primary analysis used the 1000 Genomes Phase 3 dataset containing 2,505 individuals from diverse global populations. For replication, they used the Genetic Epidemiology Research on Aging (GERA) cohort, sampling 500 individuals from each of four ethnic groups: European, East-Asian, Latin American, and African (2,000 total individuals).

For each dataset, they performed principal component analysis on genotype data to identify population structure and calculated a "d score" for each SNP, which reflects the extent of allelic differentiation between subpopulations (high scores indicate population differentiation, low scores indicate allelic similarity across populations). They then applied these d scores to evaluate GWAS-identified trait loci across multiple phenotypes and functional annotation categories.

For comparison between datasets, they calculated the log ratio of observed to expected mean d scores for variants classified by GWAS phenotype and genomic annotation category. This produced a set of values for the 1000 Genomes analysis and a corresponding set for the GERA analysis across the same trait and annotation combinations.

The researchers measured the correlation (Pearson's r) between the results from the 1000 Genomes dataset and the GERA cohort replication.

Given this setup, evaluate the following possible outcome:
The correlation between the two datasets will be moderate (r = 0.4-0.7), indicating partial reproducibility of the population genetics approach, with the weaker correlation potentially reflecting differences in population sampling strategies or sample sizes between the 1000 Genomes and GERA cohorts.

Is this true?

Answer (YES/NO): YES